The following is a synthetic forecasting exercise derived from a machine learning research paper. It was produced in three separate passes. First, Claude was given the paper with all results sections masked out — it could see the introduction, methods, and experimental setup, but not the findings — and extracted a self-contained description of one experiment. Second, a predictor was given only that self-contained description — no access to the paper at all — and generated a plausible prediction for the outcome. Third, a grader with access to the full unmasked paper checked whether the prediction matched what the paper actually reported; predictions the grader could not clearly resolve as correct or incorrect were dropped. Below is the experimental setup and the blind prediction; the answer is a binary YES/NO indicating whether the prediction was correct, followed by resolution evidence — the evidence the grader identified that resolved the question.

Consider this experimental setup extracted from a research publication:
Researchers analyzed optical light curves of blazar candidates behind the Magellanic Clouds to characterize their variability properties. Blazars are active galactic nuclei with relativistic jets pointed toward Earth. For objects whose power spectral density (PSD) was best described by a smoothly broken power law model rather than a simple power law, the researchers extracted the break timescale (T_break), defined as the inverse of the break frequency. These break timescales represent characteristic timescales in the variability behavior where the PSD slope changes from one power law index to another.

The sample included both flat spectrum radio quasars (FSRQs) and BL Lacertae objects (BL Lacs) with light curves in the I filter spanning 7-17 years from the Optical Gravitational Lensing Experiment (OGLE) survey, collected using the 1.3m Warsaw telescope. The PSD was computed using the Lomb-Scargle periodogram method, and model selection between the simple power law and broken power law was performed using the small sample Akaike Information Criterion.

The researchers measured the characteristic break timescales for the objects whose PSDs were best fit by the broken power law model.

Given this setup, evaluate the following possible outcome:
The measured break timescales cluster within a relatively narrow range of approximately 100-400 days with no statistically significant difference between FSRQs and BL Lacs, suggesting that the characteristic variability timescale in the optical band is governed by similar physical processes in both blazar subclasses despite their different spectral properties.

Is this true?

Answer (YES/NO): NO